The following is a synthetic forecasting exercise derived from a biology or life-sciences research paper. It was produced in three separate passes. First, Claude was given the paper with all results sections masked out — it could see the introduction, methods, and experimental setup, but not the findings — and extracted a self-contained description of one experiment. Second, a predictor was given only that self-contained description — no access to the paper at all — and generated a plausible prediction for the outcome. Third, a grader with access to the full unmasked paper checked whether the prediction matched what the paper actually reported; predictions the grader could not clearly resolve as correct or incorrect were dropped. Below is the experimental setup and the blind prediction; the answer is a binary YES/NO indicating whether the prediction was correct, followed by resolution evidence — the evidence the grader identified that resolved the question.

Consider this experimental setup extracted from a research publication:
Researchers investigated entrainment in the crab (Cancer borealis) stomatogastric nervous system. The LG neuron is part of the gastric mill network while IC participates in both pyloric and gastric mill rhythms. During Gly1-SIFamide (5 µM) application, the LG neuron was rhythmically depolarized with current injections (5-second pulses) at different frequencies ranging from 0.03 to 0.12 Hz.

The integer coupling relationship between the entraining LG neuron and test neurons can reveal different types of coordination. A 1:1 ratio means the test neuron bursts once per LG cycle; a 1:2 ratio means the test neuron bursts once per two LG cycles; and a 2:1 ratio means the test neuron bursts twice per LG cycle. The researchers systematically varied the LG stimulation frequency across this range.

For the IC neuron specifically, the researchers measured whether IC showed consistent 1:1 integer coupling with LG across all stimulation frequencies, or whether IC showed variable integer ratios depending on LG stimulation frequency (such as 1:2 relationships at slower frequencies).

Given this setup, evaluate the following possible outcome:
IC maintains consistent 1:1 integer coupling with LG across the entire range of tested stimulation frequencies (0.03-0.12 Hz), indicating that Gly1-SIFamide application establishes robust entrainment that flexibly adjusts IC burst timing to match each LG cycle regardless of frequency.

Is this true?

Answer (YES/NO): NO